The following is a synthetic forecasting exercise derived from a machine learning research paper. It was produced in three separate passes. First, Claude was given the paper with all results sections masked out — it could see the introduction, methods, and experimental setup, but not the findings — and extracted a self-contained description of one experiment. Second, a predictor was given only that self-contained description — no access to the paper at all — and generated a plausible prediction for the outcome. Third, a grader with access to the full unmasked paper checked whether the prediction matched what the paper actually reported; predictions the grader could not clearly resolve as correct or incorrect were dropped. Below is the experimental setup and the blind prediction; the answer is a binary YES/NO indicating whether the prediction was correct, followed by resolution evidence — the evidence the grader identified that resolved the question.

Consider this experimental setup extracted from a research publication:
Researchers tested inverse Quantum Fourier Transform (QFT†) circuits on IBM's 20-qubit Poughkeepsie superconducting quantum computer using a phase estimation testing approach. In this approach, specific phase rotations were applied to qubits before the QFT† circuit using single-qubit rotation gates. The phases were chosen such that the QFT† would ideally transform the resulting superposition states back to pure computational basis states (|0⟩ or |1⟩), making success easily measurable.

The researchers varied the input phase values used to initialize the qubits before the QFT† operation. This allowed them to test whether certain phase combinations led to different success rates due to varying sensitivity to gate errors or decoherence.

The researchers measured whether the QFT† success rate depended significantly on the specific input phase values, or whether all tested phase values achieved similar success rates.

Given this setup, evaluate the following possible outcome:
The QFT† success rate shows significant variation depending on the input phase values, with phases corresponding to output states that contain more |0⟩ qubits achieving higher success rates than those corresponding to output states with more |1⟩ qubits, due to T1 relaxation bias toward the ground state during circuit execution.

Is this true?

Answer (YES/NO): NO